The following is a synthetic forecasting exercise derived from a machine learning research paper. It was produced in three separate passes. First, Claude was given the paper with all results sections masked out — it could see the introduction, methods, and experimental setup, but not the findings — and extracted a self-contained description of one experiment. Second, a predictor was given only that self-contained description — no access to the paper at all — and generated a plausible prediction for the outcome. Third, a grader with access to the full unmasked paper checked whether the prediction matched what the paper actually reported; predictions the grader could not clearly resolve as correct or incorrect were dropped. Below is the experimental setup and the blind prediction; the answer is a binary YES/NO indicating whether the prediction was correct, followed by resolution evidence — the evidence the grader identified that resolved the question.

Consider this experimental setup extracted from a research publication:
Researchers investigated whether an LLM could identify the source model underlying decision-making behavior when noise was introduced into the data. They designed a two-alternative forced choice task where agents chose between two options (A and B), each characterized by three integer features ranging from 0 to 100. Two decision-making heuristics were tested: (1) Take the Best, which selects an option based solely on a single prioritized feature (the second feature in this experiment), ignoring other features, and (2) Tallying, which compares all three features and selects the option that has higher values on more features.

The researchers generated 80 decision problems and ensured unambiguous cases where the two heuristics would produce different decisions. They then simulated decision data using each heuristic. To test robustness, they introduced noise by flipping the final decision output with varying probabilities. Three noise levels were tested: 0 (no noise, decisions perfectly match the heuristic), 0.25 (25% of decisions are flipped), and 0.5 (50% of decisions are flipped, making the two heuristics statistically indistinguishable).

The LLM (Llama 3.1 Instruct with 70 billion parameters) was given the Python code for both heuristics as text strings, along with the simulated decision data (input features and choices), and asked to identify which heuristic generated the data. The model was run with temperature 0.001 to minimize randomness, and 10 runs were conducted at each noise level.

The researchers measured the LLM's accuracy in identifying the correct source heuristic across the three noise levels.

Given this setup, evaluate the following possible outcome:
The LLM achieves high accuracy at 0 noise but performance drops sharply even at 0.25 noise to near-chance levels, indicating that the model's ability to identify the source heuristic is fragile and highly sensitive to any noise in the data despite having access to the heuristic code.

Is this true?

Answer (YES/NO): NO